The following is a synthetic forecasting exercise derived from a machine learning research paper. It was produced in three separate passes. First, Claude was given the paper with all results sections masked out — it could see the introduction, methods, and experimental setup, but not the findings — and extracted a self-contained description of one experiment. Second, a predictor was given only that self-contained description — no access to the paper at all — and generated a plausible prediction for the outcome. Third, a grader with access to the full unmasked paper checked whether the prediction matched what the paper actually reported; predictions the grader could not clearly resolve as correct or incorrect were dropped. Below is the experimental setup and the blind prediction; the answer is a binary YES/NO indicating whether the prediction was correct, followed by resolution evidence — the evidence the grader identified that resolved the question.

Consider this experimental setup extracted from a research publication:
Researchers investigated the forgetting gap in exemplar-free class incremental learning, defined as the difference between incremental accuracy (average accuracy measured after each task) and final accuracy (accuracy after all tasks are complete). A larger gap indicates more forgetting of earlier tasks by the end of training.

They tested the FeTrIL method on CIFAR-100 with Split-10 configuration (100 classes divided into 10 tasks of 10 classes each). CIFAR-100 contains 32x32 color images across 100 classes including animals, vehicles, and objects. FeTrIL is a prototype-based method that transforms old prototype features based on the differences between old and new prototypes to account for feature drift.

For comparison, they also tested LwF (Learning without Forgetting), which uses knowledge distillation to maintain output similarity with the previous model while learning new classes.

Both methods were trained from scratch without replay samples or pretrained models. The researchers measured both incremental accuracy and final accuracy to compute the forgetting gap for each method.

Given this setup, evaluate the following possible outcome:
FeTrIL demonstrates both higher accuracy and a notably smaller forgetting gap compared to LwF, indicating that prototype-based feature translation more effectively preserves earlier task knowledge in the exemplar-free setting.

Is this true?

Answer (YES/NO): NO